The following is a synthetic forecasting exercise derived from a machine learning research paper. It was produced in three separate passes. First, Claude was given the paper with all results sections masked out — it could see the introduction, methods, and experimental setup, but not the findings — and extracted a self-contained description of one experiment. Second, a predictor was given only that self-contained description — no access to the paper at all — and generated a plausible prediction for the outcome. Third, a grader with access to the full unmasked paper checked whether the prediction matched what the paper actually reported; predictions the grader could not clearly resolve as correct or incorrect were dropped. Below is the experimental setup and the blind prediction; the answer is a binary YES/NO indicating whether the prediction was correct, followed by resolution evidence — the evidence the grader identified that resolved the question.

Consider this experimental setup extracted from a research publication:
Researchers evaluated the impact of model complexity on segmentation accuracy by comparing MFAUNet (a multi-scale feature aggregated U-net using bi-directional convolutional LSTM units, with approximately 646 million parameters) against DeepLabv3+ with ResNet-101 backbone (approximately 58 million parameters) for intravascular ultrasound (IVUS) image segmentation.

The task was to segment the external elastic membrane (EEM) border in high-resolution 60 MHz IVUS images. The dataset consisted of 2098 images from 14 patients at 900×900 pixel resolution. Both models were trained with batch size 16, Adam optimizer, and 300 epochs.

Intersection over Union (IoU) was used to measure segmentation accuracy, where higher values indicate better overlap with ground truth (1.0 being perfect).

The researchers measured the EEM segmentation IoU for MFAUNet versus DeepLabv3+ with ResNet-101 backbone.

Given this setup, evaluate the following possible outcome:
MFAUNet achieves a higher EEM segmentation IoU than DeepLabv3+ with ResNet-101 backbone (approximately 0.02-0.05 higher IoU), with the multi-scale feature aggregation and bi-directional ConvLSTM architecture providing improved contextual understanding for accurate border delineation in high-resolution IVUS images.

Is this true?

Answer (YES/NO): NO